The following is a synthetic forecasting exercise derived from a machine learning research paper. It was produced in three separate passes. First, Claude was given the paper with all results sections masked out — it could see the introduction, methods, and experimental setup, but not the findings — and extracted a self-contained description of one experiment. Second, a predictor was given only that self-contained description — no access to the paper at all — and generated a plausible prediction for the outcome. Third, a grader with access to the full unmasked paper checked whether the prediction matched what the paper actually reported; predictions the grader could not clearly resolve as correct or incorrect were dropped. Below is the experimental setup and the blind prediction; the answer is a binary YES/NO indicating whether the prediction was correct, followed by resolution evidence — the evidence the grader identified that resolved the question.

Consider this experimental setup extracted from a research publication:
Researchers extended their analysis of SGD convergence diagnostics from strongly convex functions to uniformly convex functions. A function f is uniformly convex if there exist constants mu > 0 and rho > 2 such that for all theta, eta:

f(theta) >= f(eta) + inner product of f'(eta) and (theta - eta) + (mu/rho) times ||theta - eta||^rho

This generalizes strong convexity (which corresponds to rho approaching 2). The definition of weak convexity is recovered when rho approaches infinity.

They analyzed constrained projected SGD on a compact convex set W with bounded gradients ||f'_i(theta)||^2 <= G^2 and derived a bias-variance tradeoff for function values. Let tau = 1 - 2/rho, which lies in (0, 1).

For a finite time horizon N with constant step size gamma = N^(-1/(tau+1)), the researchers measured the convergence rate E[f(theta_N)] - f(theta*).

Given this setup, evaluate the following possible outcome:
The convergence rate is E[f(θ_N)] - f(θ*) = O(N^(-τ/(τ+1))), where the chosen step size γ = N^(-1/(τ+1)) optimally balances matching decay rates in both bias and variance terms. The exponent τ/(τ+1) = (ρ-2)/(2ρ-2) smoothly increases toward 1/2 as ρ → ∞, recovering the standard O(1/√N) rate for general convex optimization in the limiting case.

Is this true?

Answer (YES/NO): NO